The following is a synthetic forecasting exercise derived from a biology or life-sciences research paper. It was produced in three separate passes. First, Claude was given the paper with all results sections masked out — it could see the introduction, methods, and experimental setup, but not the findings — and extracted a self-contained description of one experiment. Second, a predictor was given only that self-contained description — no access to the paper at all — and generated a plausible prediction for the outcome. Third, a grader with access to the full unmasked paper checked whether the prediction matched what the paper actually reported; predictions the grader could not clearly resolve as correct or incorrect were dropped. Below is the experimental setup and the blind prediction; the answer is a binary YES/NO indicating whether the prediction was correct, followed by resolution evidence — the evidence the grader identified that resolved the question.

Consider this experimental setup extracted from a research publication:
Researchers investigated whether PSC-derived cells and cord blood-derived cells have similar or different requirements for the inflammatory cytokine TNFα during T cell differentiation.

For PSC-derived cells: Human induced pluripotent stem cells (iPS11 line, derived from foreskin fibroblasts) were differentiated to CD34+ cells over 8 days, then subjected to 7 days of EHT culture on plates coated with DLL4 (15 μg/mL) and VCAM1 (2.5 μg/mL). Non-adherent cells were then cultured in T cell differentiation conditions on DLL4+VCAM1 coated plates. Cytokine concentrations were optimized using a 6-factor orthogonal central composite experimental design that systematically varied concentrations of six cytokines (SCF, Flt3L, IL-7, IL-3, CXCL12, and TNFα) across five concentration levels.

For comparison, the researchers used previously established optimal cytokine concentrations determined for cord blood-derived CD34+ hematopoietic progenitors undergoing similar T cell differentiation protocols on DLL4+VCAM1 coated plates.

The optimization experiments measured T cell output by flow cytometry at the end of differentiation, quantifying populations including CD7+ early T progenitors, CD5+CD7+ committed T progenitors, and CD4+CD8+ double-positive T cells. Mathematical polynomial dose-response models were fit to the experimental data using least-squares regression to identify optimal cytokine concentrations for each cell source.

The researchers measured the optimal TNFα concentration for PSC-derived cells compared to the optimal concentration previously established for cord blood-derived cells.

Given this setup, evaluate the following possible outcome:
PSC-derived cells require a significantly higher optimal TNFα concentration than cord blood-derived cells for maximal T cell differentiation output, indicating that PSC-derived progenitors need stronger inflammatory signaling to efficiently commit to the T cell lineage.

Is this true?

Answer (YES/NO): NO